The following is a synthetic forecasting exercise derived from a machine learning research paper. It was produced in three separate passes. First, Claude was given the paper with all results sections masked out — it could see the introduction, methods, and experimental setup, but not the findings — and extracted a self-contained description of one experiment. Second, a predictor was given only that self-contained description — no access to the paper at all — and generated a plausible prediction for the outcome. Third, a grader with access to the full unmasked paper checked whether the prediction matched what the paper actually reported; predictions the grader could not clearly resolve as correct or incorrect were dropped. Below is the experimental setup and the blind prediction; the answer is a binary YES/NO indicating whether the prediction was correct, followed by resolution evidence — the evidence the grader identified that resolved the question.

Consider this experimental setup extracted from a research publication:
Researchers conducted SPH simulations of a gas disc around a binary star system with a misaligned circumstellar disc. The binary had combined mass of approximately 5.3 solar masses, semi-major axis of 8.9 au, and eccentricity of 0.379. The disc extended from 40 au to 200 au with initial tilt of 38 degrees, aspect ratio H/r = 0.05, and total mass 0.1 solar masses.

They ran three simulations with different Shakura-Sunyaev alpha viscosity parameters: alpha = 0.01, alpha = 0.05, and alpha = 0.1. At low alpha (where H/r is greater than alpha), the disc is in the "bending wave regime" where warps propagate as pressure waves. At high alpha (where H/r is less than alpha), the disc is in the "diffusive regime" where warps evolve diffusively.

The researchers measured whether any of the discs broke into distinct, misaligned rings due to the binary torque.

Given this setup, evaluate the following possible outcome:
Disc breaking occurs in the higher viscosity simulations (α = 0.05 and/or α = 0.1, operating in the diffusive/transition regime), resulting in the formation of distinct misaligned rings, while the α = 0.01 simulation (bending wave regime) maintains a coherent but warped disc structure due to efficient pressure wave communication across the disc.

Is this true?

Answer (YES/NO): YES